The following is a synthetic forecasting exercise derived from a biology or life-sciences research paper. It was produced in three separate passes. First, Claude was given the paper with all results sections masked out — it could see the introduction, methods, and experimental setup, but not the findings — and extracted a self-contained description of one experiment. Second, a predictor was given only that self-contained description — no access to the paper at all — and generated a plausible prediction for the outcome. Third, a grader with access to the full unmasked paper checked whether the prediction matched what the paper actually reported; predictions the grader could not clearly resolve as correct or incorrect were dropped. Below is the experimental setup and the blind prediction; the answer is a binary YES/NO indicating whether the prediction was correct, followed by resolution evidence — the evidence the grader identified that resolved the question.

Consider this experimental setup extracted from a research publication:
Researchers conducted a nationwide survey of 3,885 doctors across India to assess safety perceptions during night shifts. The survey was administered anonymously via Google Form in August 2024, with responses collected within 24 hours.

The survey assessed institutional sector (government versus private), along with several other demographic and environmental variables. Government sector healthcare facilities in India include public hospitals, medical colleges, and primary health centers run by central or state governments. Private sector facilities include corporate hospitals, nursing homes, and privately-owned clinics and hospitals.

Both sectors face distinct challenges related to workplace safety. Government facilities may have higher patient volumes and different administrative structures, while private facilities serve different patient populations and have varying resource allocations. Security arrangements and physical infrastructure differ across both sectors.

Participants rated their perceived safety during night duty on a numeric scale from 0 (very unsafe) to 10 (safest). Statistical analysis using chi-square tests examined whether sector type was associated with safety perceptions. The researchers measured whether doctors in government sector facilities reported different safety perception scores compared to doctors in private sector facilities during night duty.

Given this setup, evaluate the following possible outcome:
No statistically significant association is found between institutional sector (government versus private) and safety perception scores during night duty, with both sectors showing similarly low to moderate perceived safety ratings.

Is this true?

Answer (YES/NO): NO